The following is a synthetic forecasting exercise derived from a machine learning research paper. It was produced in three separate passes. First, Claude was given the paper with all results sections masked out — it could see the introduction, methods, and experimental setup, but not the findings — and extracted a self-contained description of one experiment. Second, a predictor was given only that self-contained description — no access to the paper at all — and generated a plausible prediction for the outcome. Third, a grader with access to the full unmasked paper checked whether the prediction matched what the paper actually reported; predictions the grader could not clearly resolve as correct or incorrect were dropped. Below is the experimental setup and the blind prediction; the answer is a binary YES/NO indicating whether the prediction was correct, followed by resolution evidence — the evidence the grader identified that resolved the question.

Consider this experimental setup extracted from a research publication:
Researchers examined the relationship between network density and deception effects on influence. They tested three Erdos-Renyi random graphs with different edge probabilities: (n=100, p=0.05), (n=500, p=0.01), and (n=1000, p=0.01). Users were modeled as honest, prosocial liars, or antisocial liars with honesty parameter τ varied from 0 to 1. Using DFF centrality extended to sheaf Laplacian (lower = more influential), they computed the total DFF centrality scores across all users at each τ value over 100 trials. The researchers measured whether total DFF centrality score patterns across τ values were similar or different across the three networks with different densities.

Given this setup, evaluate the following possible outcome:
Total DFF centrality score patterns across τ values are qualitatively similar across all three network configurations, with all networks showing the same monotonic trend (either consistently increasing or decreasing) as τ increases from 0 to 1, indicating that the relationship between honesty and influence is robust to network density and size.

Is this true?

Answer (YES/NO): NO